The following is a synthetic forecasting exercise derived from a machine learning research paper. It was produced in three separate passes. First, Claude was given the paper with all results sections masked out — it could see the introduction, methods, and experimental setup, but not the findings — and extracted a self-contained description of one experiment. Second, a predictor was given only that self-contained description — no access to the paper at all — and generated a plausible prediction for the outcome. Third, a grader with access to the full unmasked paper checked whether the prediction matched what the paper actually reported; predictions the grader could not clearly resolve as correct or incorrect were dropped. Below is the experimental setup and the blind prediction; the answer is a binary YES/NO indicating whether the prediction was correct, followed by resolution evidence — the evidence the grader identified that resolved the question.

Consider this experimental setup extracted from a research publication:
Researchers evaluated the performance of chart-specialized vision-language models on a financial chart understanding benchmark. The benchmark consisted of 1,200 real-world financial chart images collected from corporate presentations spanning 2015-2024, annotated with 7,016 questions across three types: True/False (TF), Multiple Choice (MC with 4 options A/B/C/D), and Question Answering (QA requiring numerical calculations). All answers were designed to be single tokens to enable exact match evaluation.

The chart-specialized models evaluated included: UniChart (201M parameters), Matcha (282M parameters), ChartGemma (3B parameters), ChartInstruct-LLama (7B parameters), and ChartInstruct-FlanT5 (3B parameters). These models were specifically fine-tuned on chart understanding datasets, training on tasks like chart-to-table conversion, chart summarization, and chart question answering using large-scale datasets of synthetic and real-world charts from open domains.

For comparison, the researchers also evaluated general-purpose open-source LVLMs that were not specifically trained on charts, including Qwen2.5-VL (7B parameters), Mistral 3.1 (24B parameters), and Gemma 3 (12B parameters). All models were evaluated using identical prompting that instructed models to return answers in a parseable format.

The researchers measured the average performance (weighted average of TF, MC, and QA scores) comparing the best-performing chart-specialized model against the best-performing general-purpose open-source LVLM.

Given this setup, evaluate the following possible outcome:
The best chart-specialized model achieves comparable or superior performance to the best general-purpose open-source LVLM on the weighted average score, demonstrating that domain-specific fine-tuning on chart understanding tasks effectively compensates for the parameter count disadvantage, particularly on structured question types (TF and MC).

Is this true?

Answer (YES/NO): NO